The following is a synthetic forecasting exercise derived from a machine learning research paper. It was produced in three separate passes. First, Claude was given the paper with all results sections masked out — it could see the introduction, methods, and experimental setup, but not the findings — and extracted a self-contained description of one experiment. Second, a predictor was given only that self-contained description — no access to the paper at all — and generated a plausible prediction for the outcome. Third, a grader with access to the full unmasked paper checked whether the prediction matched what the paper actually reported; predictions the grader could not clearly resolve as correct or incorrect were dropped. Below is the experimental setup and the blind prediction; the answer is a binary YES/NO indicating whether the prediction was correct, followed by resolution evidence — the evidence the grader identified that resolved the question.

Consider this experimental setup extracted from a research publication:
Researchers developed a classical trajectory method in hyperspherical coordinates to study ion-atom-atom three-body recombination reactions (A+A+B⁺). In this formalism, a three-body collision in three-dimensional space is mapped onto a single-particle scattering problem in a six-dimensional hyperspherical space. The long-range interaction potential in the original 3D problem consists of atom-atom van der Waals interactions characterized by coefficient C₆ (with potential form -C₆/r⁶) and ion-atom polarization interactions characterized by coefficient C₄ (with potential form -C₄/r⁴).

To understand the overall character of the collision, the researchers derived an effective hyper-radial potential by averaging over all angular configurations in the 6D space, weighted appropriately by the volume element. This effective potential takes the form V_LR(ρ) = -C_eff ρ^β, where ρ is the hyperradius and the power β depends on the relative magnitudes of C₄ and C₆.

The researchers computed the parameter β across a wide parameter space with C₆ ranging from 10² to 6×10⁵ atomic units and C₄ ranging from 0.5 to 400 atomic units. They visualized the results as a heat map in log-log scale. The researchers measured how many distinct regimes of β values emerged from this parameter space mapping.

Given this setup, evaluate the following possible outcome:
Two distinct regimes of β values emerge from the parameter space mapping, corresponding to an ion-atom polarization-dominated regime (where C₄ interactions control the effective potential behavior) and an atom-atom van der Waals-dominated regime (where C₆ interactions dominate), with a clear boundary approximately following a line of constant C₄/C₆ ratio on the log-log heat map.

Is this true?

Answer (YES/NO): NO